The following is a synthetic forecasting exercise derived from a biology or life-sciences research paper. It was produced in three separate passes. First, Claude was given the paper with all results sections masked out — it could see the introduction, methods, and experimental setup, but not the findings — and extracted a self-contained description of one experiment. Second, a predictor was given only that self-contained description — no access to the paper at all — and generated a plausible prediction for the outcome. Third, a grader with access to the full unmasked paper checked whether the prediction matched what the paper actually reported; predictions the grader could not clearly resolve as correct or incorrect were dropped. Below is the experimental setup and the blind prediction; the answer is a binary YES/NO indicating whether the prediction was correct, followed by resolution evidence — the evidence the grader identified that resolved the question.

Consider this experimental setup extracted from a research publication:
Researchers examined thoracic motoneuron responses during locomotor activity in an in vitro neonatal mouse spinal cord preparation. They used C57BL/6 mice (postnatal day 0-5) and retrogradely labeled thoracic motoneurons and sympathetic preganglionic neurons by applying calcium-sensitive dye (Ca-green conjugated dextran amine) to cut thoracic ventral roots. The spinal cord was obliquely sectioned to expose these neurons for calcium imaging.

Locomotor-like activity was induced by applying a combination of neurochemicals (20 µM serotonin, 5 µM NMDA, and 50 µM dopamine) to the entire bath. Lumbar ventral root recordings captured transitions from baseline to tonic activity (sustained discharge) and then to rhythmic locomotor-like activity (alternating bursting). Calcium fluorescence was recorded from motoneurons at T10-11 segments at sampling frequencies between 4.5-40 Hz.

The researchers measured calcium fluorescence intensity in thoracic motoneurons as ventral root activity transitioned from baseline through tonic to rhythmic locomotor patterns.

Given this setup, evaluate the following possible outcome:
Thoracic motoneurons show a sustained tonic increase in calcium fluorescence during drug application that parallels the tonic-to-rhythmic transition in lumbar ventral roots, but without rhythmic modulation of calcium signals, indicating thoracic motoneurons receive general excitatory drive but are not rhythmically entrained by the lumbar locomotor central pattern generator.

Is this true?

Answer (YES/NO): NO